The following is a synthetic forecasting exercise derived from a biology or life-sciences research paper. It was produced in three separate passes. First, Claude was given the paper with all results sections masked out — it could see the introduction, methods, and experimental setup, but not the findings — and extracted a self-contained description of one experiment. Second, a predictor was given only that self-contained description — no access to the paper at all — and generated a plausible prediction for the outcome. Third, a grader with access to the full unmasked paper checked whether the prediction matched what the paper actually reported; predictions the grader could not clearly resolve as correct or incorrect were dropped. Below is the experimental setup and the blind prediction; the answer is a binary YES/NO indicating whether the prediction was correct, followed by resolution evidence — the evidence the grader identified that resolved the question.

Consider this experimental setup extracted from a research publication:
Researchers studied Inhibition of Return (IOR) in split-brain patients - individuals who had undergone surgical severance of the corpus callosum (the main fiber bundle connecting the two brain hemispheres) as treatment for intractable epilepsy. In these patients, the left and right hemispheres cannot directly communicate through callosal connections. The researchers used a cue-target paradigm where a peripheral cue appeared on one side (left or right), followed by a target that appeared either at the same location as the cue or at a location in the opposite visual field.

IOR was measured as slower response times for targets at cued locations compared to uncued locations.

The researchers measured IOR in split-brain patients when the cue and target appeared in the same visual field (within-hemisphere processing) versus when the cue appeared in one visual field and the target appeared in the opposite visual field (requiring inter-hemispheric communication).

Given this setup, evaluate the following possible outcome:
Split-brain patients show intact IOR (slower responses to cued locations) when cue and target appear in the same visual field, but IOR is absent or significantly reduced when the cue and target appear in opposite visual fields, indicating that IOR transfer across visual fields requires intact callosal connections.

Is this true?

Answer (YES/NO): YES